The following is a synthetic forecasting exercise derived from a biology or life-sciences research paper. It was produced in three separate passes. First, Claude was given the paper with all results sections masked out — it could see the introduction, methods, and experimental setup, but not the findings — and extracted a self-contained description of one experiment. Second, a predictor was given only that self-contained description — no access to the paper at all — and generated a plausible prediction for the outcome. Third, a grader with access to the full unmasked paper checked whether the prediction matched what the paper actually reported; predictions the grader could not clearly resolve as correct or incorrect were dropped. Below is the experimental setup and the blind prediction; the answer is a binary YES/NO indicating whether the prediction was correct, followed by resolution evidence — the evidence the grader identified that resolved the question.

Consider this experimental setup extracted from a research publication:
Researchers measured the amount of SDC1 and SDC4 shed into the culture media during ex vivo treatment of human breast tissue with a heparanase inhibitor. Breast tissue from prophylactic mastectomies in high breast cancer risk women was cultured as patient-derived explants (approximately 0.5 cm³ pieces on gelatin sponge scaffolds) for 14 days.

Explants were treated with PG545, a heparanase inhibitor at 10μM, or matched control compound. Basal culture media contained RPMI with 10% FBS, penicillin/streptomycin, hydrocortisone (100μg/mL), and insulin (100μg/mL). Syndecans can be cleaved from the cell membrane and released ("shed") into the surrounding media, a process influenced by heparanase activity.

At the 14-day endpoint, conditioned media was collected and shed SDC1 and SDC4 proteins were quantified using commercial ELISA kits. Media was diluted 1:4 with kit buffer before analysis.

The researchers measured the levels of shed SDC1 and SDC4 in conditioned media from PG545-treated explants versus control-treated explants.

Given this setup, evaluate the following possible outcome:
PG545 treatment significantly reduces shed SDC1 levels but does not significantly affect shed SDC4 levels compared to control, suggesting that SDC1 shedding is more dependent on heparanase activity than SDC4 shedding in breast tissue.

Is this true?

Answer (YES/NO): YES